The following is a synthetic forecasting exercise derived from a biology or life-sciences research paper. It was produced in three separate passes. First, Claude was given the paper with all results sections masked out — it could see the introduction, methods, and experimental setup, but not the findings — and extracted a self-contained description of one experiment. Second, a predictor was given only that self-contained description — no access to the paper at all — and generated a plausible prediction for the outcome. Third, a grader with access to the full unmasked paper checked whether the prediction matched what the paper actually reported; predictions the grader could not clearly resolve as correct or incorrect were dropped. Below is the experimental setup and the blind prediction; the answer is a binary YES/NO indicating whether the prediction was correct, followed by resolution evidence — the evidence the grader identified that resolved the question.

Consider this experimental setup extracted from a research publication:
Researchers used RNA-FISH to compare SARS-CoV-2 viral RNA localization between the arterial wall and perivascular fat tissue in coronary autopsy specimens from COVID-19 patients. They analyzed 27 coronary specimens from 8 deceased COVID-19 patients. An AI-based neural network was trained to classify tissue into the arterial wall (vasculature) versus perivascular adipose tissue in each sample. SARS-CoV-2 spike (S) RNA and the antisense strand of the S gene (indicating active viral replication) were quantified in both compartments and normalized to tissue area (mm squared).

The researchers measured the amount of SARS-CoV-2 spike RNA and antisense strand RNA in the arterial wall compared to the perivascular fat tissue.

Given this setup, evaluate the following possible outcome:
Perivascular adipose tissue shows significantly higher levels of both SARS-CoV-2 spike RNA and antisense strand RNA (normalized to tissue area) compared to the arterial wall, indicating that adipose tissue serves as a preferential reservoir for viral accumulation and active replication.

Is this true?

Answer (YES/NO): NO